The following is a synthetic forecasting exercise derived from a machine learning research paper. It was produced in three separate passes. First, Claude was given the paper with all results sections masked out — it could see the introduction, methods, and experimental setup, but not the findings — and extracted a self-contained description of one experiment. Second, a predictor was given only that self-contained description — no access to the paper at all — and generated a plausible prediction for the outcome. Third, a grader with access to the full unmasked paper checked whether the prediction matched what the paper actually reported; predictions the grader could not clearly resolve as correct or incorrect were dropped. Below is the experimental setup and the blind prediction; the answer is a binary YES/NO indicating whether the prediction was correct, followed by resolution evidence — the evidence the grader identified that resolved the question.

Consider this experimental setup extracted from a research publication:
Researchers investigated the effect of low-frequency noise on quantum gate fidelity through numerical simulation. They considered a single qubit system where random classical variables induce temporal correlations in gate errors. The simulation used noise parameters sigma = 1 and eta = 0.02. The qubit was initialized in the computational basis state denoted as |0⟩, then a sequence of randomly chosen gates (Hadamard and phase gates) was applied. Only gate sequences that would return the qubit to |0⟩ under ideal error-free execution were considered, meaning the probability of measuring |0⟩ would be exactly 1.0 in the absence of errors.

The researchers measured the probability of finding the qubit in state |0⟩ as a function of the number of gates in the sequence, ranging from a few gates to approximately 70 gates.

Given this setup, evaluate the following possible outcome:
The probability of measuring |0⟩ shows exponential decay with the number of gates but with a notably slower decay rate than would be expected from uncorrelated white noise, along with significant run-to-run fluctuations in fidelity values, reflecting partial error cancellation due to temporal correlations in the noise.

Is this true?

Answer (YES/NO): NO